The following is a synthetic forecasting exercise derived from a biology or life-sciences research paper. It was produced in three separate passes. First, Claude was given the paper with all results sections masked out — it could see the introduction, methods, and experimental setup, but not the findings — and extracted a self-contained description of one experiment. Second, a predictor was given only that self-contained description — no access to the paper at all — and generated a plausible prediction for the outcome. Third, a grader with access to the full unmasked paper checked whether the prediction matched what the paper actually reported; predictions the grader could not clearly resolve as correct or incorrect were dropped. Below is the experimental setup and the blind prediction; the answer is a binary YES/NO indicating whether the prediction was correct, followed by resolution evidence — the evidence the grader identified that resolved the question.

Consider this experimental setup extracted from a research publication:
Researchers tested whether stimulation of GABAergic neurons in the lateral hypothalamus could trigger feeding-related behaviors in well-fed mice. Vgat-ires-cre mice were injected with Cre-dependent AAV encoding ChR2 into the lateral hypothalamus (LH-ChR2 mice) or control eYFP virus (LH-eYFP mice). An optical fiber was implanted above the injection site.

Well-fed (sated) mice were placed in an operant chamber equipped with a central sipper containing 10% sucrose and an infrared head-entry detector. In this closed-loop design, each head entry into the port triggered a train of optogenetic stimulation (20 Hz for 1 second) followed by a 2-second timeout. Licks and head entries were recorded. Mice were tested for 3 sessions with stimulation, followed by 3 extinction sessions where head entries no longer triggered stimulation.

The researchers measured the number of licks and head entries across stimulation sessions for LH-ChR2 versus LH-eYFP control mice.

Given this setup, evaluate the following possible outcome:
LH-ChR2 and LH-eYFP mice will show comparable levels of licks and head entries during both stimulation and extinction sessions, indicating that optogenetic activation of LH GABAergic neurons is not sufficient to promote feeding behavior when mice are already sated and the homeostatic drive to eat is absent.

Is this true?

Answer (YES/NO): NO